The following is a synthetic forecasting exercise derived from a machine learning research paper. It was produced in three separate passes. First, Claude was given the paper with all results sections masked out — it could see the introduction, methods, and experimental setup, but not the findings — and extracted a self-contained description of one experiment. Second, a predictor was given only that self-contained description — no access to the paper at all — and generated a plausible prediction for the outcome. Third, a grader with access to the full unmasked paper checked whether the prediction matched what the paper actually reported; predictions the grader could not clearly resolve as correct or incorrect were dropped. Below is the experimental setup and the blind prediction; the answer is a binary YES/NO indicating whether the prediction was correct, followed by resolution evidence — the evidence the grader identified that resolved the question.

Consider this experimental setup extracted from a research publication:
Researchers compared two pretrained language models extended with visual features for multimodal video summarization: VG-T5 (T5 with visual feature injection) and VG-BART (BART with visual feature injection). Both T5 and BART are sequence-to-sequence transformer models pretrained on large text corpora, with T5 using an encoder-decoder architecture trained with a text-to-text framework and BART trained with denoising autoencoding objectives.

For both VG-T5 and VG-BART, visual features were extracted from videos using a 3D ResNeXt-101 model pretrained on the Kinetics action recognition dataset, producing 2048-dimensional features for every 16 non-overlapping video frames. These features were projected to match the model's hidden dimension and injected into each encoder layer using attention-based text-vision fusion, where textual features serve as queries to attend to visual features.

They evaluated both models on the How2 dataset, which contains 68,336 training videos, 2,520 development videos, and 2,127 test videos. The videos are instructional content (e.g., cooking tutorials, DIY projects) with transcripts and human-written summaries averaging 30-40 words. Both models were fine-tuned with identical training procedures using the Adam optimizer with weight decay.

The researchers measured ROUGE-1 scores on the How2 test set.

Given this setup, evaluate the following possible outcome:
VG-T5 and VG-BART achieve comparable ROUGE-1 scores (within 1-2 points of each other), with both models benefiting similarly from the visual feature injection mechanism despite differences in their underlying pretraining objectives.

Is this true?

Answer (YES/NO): NO